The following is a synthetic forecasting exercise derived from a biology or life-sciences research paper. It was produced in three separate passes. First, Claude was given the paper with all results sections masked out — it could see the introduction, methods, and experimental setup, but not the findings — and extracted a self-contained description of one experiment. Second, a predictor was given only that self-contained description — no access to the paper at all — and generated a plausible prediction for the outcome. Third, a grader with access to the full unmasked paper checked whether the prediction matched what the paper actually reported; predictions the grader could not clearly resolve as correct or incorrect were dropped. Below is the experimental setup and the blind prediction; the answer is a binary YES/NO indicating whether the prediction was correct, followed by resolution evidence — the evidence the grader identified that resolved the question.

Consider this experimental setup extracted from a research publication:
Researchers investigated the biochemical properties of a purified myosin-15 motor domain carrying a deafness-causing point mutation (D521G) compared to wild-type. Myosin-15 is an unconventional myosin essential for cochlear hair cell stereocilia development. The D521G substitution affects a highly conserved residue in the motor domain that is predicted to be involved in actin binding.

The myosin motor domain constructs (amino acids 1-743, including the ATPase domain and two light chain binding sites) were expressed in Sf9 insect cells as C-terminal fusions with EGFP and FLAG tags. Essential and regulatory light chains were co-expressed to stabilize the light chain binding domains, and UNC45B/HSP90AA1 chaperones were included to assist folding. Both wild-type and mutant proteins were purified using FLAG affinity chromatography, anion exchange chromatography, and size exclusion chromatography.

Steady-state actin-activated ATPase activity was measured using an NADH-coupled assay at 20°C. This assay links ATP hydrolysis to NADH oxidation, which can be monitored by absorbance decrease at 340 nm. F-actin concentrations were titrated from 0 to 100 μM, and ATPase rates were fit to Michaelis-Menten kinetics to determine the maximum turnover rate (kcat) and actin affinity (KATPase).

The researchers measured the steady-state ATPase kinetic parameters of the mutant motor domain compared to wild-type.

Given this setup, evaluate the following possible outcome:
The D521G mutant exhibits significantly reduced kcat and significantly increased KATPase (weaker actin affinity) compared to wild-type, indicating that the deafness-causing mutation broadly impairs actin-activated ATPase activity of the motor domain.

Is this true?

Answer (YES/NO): YES